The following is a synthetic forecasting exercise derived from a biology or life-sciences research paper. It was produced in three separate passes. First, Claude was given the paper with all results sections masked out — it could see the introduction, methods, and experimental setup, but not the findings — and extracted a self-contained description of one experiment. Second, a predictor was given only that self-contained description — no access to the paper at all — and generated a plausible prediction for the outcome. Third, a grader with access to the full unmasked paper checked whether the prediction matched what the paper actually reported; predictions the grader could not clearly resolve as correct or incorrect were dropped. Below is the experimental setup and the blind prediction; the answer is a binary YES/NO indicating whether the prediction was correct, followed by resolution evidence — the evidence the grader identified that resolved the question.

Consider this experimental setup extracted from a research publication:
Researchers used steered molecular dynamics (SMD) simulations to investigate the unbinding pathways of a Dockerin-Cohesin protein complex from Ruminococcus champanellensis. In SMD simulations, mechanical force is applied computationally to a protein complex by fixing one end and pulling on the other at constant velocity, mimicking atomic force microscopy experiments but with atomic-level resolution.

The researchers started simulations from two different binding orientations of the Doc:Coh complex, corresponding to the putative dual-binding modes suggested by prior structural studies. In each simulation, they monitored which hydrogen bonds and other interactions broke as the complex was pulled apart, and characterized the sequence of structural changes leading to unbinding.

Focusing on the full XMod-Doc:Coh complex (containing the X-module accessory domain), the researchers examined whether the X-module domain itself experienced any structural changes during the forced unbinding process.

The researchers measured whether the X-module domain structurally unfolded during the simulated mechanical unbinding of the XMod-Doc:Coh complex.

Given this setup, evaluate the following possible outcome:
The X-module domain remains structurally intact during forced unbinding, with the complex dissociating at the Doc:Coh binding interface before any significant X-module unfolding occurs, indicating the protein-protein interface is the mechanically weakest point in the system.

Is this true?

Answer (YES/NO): YES